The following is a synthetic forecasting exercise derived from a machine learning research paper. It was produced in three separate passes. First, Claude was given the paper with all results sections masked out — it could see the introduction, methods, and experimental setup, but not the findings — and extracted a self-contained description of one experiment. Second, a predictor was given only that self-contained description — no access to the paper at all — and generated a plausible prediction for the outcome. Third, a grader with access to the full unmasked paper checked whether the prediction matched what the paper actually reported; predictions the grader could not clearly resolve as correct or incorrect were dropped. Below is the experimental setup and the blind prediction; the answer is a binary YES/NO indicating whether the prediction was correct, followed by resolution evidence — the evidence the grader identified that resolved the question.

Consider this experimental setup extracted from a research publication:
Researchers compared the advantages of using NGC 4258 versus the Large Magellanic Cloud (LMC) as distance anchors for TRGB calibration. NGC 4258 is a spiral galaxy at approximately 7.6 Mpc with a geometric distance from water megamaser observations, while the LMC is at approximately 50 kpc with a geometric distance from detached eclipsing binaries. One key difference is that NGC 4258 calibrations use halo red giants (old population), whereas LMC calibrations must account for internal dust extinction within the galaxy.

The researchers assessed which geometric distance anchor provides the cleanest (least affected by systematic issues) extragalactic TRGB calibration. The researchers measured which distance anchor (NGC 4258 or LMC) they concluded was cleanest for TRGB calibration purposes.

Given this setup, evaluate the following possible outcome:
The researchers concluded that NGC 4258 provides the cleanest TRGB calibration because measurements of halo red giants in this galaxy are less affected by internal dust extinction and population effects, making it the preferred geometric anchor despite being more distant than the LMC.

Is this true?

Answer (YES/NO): YES